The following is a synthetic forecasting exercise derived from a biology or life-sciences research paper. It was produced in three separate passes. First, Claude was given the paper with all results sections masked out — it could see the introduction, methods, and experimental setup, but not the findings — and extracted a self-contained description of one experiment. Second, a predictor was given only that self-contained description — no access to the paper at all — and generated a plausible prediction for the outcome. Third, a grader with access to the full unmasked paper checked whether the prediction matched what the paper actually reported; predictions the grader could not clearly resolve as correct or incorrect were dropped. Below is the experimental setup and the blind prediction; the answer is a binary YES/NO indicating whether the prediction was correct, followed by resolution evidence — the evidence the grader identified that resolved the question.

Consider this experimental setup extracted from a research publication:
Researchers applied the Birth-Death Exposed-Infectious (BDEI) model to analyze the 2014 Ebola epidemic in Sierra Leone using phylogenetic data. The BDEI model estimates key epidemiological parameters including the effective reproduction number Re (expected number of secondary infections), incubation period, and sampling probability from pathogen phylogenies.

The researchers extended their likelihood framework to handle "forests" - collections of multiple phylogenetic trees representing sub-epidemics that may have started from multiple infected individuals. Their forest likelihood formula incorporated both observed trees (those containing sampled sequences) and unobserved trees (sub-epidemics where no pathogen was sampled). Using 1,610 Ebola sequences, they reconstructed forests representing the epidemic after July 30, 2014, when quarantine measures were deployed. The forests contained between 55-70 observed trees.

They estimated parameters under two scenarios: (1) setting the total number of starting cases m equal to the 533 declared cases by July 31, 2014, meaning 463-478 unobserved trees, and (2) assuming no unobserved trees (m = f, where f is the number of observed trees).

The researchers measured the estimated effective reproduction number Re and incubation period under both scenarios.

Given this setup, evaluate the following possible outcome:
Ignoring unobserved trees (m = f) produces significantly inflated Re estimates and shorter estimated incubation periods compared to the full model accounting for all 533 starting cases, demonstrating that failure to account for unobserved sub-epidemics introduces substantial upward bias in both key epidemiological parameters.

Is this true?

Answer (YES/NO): NO